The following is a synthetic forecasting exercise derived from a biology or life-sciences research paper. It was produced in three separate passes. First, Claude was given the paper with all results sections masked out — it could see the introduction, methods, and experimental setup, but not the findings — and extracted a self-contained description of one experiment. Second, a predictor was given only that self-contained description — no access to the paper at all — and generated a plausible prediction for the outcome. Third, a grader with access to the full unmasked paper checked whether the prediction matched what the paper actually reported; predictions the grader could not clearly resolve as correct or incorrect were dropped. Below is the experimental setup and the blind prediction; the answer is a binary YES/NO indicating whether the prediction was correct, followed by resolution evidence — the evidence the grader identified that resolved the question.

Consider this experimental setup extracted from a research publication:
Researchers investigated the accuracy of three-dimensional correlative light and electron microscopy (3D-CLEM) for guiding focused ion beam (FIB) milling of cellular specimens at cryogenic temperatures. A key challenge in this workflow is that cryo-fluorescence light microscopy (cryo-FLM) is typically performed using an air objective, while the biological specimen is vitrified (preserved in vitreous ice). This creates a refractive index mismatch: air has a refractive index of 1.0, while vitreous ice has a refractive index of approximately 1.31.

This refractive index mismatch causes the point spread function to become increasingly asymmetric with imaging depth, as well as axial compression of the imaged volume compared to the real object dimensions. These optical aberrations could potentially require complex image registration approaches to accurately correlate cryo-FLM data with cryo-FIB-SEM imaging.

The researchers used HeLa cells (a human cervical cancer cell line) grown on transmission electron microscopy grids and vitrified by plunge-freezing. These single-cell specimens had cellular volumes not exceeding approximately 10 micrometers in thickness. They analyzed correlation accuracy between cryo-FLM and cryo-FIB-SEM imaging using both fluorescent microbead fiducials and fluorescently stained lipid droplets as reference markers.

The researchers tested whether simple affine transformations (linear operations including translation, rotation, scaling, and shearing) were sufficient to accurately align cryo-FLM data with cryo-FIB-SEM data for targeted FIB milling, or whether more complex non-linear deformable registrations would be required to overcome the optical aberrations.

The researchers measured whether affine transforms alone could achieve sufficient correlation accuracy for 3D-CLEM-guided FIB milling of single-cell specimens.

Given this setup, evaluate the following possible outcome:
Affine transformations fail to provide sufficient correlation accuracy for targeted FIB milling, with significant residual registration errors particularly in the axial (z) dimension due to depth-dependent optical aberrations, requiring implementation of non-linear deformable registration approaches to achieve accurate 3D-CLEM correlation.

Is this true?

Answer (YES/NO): NO